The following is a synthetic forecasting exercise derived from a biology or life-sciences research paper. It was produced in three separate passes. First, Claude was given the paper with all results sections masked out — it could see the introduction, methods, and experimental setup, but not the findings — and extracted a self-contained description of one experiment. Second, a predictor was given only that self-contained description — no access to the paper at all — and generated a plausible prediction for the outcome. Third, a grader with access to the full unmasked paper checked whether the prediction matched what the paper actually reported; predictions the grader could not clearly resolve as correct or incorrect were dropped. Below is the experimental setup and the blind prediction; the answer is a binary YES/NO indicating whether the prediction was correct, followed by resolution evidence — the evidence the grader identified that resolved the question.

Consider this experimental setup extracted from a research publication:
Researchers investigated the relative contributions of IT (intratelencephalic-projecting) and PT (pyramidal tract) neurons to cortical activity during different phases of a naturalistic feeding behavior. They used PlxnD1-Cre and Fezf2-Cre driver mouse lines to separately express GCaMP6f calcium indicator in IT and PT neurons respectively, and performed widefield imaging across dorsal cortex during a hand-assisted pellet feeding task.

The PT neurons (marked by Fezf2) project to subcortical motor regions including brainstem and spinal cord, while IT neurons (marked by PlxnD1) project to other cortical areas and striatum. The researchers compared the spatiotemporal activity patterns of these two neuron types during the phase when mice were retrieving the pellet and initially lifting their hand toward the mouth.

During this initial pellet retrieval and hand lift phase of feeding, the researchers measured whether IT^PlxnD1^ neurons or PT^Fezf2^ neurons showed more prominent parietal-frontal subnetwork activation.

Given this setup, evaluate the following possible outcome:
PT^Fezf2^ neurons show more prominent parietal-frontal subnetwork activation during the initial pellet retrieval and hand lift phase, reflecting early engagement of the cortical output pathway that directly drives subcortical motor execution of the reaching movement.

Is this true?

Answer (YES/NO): YES